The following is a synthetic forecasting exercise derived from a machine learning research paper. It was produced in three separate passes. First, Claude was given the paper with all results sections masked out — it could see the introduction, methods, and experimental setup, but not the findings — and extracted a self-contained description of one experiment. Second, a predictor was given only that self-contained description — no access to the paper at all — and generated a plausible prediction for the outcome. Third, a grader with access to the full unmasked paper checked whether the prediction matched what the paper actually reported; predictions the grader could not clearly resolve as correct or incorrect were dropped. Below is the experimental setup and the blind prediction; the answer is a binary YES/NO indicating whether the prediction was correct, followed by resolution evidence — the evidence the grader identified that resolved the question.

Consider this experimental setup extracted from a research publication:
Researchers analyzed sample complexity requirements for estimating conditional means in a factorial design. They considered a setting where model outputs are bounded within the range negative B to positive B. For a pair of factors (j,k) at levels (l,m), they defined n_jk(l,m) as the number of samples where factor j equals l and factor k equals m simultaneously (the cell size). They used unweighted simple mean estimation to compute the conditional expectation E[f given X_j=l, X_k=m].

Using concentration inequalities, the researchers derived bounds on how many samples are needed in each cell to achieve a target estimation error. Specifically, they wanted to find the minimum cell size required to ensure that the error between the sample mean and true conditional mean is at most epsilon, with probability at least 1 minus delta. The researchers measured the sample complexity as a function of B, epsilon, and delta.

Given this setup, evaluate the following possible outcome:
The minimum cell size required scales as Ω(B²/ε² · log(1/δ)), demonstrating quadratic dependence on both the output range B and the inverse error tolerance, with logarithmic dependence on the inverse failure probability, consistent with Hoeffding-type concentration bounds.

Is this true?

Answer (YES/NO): YES